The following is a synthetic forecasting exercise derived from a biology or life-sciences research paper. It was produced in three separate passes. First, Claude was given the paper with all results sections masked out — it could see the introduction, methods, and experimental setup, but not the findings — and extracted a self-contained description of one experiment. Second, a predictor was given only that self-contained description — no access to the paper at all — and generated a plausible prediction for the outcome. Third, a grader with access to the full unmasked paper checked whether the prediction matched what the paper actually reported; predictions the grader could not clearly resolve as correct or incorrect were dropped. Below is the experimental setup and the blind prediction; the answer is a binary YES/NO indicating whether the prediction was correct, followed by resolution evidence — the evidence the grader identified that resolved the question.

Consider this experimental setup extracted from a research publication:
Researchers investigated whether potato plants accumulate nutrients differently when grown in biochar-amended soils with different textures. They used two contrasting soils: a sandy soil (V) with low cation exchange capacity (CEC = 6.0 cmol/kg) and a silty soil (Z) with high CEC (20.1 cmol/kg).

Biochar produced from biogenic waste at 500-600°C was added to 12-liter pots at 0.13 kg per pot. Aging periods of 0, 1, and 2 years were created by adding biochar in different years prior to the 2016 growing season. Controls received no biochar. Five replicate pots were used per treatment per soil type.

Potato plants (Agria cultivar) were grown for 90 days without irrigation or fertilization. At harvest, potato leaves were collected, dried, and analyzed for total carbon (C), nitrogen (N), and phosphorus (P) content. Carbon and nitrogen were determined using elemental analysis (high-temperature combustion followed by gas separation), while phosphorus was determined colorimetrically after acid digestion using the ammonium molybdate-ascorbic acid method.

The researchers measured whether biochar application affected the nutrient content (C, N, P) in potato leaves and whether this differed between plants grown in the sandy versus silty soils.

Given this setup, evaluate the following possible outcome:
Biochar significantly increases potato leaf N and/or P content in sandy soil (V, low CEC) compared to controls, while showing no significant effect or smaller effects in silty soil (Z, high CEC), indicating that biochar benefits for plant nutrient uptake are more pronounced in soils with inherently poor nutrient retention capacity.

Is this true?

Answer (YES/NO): NO